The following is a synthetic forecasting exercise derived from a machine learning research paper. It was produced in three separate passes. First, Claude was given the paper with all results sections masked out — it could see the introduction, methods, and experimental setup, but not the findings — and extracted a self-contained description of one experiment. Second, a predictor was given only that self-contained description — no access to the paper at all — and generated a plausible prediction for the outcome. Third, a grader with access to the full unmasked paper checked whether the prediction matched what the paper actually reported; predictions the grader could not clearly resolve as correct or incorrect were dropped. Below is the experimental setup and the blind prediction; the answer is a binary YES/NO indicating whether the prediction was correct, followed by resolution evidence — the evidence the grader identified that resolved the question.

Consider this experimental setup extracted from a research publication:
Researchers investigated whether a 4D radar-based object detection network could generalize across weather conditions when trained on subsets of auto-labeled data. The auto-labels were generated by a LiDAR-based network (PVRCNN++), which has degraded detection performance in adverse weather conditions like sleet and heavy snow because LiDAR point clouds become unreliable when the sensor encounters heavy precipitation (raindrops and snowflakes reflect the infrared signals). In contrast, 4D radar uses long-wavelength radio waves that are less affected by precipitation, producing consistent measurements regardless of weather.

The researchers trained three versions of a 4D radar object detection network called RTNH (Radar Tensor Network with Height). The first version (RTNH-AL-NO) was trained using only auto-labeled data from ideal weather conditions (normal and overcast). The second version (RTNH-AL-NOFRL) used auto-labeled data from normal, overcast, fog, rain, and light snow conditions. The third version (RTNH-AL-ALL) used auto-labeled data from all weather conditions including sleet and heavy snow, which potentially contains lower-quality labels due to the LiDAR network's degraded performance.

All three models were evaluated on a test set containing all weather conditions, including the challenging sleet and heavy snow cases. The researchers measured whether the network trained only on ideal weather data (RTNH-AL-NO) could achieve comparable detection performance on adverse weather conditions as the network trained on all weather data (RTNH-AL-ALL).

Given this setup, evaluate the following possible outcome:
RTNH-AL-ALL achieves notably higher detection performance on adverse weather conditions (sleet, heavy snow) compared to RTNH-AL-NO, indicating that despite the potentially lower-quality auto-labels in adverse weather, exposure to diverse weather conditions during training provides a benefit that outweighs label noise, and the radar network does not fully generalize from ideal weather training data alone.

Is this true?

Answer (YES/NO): YES